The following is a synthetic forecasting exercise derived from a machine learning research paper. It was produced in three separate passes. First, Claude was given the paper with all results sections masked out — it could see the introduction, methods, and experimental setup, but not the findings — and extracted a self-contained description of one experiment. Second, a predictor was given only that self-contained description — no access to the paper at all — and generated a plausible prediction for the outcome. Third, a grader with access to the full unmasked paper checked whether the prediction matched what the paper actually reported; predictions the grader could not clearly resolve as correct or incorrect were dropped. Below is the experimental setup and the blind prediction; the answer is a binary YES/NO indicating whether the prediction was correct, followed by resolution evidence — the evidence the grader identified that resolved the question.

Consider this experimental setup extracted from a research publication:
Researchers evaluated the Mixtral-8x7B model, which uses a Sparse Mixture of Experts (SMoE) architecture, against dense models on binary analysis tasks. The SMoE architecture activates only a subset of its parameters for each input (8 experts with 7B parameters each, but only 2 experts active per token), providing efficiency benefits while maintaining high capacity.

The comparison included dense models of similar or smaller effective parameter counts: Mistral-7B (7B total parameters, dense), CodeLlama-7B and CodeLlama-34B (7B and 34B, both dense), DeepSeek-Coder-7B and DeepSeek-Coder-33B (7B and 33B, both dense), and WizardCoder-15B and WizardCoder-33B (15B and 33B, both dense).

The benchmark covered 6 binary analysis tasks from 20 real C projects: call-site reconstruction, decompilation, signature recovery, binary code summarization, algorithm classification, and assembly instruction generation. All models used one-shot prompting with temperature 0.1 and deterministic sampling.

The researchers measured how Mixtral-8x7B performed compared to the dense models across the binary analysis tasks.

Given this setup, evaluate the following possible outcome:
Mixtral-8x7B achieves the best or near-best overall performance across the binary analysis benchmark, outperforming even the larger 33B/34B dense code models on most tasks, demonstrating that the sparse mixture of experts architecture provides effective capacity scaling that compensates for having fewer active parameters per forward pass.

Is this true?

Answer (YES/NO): NO